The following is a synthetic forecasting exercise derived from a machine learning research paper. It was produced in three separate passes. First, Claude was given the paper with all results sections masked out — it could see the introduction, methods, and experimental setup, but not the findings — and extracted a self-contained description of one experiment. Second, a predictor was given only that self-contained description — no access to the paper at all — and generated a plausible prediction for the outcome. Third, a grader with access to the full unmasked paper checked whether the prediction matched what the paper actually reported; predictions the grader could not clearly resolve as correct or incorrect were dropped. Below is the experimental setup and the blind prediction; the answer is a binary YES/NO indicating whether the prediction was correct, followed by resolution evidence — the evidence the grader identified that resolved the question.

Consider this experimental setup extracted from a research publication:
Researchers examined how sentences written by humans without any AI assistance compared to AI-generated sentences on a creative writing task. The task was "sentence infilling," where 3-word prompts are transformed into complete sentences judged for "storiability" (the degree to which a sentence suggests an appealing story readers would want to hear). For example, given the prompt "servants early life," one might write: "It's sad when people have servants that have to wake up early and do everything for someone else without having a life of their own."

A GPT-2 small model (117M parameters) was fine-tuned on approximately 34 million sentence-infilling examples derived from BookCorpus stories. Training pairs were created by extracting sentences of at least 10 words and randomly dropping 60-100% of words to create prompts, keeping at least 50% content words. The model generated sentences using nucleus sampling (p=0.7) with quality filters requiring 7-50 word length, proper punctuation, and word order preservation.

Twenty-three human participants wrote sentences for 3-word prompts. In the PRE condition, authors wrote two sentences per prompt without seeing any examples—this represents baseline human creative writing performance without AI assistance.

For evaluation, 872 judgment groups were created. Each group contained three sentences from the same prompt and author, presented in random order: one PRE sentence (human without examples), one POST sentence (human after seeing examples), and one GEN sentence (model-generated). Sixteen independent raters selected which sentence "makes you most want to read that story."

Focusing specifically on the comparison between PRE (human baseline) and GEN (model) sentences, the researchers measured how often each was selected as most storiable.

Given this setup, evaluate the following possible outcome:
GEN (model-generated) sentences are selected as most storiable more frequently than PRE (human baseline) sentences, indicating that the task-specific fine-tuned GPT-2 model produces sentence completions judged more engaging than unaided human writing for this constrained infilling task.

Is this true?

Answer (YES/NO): NO